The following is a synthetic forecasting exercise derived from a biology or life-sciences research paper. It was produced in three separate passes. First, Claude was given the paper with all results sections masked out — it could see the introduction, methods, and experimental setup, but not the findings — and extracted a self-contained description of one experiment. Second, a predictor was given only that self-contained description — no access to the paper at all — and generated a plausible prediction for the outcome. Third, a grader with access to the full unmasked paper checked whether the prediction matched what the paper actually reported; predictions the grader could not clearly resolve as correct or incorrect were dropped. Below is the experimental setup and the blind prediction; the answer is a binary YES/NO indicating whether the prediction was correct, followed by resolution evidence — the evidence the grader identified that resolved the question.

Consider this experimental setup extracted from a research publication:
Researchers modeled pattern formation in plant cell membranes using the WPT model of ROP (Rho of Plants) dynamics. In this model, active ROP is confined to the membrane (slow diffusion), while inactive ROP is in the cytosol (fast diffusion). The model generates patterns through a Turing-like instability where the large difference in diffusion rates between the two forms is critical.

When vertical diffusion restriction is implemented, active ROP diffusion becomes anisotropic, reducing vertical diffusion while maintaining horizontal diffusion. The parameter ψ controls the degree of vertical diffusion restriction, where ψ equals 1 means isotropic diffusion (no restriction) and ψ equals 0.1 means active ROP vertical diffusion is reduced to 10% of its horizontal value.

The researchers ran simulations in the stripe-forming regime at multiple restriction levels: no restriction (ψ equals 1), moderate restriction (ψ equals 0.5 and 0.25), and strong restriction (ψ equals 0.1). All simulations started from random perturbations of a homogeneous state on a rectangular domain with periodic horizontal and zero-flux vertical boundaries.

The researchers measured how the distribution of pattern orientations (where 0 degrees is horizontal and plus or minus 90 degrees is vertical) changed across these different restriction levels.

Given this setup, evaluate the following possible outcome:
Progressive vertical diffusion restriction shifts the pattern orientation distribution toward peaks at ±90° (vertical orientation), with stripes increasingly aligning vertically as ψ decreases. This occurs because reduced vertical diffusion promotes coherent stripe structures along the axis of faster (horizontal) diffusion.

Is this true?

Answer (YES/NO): NO